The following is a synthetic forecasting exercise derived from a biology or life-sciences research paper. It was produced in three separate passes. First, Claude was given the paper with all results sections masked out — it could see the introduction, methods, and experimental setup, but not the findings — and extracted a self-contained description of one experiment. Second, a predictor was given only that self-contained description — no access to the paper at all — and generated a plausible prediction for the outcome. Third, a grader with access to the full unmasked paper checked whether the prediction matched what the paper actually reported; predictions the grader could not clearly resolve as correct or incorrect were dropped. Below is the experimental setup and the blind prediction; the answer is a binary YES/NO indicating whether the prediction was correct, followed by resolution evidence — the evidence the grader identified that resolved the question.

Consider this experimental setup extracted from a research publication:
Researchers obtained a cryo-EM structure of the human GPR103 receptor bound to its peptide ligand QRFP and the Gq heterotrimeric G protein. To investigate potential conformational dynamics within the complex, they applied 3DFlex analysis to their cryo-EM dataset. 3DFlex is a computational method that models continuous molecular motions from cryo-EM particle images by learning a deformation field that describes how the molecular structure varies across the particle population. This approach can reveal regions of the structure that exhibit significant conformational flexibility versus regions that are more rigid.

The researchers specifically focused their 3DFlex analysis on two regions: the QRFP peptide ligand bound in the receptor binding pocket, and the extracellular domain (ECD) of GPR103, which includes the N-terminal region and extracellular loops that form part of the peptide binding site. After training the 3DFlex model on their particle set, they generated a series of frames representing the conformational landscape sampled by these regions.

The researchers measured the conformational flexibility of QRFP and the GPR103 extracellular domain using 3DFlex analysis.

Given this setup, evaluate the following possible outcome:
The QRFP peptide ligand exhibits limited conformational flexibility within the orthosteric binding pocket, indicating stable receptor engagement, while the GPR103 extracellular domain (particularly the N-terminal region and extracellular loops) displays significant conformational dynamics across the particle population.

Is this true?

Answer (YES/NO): YES